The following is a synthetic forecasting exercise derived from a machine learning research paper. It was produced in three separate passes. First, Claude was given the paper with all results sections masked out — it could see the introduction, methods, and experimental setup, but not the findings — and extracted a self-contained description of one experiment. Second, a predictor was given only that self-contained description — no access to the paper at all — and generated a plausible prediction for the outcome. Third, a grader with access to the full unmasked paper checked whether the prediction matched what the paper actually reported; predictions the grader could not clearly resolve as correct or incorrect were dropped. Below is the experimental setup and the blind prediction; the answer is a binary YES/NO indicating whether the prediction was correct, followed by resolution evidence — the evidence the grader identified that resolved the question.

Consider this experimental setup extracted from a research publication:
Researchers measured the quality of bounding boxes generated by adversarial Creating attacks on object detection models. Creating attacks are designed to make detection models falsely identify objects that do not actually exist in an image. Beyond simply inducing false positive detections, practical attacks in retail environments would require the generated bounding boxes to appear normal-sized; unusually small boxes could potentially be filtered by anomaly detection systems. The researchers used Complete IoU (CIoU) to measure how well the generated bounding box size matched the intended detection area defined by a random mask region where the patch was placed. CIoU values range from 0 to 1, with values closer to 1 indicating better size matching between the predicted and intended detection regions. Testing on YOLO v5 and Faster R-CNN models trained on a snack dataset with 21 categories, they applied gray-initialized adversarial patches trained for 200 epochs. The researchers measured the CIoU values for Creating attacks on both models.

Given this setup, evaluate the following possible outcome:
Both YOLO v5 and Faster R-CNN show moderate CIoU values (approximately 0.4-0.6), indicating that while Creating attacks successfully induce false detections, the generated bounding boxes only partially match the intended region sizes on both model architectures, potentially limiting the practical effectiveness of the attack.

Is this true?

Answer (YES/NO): NO